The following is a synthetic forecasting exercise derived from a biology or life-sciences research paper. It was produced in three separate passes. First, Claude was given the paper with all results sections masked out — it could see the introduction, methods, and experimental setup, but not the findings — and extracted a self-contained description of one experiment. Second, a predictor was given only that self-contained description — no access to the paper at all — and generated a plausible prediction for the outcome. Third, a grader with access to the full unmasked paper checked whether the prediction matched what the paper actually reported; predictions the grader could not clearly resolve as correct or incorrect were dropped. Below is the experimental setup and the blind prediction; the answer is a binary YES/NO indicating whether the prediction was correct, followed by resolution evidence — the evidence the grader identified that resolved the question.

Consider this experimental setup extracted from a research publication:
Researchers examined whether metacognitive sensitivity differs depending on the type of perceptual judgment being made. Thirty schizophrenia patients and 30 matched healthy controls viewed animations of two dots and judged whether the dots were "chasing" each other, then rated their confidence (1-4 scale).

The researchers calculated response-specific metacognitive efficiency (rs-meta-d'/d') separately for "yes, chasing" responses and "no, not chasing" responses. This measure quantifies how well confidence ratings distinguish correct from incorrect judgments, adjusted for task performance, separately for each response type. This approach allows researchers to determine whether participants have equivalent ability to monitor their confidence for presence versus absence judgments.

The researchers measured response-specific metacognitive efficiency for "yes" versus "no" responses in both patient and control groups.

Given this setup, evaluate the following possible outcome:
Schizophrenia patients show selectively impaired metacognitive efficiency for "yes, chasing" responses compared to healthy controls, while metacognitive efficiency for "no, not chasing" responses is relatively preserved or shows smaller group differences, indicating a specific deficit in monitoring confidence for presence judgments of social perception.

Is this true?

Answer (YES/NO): NO